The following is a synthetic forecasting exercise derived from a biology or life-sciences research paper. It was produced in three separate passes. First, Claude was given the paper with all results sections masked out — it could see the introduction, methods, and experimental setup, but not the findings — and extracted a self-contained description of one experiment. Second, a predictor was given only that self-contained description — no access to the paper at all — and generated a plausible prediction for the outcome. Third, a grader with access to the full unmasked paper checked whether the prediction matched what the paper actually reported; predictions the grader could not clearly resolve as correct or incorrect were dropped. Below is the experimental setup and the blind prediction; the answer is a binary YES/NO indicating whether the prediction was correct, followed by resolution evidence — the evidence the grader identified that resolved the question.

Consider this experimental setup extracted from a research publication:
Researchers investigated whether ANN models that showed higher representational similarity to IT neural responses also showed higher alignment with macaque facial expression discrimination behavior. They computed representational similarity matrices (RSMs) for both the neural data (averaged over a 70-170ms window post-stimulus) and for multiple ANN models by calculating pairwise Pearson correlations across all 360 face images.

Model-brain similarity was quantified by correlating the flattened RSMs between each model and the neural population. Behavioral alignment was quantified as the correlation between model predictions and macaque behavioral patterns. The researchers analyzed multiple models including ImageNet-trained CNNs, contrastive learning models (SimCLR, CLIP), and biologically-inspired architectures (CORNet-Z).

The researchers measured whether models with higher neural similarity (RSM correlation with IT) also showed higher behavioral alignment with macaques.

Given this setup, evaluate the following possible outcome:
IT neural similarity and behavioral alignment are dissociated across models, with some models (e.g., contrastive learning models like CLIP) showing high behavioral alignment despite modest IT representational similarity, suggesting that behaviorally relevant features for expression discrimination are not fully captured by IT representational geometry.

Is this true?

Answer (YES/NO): NO